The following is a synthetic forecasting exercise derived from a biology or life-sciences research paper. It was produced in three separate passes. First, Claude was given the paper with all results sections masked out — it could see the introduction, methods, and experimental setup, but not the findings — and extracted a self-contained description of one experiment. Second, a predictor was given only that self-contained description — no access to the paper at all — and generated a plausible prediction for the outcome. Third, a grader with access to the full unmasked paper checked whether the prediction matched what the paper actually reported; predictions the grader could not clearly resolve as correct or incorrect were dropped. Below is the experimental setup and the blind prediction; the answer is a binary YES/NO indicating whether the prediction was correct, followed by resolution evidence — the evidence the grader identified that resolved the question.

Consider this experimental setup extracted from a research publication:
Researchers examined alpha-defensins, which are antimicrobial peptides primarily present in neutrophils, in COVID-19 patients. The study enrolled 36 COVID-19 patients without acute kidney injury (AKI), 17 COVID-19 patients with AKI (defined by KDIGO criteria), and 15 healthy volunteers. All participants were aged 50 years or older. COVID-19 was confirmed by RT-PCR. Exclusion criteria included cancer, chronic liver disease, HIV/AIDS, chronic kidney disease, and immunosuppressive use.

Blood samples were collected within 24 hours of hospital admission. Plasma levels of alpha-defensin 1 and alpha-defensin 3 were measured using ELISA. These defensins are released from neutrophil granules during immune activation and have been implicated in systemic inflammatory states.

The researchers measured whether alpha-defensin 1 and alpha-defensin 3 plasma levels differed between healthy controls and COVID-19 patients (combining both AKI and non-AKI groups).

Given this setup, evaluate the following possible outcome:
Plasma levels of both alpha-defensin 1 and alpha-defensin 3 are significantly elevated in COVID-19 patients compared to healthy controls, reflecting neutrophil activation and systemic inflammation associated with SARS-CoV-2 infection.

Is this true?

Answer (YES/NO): YES